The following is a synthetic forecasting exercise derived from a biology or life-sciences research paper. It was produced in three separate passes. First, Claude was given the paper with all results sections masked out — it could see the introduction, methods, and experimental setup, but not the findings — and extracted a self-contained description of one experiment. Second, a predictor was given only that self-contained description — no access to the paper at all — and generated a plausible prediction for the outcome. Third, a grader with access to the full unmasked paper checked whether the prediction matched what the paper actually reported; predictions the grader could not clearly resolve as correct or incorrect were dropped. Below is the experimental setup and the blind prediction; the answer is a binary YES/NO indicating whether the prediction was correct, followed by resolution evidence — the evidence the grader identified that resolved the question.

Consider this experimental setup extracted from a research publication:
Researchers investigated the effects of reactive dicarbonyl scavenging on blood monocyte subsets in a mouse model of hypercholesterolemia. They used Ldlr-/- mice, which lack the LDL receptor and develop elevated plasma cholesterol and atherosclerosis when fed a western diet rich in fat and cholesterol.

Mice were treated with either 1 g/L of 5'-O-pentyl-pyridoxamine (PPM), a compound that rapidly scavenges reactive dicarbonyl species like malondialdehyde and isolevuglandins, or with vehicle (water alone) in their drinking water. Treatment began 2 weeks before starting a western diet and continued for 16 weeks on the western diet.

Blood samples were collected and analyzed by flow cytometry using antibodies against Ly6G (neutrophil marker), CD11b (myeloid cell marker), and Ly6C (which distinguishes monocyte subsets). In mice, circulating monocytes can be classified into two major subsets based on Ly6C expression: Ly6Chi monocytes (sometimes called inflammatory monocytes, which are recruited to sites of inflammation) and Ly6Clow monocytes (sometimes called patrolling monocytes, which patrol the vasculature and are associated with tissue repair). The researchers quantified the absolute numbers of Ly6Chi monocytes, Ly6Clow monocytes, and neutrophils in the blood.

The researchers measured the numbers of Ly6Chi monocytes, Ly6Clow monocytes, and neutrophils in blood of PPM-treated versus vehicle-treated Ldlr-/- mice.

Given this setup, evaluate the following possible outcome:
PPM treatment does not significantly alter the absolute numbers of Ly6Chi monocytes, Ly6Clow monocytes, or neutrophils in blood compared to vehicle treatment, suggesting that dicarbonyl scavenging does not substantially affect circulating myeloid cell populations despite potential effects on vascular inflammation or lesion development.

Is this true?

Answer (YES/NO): NO